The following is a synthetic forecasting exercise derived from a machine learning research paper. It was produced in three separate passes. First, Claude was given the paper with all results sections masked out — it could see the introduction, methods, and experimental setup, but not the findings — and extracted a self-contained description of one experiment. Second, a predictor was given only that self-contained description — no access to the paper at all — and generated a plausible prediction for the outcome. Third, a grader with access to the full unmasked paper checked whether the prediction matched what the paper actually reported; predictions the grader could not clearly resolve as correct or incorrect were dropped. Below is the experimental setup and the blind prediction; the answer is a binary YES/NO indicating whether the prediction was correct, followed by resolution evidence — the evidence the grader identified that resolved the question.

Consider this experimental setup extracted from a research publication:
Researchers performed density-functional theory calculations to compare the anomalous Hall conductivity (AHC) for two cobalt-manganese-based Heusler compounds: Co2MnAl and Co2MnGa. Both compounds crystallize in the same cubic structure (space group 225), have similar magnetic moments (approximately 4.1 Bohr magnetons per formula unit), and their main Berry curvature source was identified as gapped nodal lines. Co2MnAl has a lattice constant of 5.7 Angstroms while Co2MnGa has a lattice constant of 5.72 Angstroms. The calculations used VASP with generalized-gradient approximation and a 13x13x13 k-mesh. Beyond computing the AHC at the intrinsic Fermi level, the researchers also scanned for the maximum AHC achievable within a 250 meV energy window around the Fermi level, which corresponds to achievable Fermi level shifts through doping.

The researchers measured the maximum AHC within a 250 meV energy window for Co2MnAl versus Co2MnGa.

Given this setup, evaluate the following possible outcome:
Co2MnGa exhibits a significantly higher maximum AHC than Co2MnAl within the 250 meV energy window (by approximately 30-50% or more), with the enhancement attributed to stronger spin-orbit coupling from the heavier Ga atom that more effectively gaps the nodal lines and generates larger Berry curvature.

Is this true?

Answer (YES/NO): NO